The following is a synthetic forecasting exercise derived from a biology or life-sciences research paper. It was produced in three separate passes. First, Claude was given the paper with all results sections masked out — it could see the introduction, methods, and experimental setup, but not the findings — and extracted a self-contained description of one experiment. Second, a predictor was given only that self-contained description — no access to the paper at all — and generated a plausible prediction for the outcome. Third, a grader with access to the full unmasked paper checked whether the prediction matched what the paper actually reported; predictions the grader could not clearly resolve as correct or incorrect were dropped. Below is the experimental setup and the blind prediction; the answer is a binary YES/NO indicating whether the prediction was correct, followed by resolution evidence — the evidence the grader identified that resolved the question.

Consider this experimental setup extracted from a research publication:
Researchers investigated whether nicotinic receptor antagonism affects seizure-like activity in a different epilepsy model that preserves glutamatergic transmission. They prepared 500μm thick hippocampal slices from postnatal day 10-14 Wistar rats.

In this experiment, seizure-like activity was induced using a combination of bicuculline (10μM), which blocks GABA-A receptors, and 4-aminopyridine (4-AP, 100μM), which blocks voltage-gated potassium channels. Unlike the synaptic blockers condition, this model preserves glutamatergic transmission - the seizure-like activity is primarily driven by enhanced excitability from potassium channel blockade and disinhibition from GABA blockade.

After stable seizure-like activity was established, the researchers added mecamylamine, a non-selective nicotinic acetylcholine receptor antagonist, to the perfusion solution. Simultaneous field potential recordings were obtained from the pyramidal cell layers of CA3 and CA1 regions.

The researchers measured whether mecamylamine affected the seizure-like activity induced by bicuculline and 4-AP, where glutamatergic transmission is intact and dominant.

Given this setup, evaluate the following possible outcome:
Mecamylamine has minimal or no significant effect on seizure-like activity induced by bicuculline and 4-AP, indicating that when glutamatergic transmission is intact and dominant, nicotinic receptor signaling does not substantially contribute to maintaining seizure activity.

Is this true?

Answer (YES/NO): YES